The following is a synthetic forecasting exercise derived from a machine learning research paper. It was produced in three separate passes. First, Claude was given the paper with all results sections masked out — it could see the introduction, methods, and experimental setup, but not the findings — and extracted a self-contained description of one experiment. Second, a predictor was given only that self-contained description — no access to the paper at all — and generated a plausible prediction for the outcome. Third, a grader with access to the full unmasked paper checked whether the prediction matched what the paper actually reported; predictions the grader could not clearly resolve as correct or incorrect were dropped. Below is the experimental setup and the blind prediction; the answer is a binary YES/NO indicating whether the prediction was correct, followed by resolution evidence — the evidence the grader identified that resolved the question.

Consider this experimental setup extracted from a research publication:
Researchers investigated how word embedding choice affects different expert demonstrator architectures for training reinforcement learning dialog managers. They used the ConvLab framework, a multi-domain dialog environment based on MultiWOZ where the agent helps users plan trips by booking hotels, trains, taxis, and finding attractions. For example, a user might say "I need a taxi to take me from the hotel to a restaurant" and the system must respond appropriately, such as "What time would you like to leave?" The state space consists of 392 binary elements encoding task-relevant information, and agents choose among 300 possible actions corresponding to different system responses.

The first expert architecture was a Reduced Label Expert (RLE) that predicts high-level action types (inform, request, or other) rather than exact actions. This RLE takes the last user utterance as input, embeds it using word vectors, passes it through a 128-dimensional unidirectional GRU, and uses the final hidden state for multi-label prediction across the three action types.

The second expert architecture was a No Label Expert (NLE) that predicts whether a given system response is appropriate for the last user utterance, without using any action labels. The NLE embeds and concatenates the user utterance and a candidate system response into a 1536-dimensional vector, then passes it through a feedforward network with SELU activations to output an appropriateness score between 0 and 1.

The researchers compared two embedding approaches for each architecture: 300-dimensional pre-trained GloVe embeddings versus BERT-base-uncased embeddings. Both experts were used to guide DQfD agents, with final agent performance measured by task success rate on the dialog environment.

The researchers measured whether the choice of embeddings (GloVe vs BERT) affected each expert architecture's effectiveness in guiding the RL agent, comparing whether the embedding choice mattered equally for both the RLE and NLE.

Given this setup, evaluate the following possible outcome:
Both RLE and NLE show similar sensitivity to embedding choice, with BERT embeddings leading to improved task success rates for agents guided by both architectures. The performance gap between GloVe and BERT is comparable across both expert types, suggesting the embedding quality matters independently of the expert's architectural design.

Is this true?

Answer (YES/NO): NO